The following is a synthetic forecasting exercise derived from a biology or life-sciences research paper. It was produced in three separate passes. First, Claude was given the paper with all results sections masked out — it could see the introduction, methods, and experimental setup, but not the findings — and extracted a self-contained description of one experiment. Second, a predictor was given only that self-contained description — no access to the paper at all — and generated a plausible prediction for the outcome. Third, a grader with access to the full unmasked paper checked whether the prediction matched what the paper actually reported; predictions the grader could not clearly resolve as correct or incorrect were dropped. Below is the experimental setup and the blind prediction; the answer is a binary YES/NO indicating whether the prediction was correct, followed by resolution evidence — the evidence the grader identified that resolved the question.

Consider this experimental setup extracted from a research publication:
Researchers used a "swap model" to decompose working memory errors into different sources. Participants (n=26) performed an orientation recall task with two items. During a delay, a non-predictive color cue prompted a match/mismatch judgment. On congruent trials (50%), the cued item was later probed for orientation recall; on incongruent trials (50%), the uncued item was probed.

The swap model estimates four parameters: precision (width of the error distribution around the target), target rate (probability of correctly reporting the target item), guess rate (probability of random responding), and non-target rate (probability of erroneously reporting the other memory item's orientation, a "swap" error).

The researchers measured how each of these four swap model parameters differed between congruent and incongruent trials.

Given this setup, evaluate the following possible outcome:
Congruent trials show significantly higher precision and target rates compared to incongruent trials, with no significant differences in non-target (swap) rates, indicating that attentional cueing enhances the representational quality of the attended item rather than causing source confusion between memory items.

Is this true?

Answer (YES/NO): NO